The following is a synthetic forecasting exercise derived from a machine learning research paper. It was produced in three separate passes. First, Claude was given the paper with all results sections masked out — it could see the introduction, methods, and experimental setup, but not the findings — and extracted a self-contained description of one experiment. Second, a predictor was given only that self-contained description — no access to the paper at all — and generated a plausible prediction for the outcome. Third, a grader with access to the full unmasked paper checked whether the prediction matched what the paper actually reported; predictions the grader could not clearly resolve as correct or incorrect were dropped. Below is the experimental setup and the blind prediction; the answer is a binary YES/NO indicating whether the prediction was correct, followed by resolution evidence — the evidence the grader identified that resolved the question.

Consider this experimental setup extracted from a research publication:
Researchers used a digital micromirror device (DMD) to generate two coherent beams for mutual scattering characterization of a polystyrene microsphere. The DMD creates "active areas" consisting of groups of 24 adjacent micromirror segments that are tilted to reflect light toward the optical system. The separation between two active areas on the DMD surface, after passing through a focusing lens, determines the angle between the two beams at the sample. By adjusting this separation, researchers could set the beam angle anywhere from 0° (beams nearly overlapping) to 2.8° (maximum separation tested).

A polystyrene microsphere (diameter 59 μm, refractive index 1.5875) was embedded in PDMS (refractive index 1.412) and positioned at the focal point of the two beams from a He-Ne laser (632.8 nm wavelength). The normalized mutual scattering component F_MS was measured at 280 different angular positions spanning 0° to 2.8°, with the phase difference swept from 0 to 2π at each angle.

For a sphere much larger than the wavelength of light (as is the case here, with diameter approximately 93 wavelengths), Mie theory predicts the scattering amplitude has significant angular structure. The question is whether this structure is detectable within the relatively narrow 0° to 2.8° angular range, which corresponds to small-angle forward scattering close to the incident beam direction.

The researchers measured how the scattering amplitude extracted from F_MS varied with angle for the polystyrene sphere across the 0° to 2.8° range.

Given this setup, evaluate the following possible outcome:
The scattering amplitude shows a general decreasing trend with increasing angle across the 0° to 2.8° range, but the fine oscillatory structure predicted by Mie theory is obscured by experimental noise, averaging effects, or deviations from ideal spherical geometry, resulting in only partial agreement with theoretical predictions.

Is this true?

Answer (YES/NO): NO